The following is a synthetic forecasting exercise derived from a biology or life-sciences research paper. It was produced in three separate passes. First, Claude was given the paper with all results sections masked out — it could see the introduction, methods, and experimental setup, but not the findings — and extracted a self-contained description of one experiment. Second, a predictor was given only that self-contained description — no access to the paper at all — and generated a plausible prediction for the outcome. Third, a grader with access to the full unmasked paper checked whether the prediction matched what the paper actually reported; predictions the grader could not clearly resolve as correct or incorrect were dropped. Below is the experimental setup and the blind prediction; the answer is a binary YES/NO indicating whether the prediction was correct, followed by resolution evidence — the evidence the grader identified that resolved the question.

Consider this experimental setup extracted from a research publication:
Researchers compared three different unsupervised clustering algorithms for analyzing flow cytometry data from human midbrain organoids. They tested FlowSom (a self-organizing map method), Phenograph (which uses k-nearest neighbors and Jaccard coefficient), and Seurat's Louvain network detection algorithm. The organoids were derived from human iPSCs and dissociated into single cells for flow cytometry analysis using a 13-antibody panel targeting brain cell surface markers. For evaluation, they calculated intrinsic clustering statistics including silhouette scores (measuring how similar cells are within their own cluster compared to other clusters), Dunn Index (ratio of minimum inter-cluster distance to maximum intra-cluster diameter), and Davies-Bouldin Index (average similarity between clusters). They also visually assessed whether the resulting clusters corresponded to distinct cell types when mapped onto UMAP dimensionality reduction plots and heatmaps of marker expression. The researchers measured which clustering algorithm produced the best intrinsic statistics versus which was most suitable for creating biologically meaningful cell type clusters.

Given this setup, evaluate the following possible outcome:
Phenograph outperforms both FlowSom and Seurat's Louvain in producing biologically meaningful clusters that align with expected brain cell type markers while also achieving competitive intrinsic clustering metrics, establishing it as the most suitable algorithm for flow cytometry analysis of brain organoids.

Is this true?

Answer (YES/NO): NO